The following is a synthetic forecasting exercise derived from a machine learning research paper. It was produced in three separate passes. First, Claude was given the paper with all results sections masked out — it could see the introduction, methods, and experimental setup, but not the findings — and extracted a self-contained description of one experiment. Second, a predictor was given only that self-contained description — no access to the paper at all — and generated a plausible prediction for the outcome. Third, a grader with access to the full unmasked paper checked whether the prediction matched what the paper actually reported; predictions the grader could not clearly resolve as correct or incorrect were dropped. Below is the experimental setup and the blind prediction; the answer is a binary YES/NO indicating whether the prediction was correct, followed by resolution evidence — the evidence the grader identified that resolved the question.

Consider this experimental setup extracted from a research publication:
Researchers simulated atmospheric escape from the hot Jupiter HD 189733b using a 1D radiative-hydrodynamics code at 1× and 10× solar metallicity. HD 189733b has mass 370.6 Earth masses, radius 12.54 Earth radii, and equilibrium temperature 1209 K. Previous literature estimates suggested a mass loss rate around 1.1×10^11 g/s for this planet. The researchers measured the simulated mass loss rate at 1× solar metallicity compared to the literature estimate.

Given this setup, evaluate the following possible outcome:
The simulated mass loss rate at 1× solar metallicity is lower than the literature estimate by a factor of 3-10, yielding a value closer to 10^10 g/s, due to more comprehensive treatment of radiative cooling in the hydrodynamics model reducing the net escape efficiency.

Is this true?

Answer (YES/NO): NO